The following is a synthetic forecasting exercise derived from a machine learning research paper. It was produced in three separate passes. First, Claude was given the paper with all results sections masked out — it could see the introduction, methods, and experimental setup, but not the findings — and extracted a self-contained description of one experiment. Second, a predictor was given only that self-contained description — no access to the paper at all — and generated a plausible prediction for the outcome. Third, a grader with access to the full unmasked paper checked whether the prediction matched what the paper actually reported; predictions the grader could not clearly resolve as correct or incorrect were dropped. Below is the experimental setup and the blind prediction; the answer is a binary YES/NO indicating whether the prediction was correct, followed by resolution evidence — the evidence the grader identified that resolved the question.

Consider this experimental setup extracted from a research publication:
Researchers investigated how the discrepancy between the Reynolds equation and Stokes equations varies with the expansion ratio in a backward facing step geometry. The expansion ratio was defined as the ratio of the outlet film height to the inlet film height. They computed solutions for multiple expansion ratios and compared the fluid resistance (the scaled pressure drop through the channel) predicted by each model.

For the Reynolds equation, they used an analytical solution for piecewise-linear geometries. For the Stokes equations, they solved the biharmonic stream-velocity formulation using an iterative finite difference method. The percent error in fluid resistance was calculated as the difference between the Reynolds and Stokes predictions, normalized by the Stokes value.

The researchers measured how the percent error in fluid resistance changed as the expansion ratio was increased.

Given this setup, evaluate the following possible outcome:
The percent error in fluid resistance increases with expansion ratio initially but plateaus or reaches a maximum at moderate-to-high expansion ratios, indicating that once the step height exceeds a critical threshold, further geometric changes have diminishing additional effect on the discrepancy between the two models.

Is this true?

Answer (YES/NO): NO